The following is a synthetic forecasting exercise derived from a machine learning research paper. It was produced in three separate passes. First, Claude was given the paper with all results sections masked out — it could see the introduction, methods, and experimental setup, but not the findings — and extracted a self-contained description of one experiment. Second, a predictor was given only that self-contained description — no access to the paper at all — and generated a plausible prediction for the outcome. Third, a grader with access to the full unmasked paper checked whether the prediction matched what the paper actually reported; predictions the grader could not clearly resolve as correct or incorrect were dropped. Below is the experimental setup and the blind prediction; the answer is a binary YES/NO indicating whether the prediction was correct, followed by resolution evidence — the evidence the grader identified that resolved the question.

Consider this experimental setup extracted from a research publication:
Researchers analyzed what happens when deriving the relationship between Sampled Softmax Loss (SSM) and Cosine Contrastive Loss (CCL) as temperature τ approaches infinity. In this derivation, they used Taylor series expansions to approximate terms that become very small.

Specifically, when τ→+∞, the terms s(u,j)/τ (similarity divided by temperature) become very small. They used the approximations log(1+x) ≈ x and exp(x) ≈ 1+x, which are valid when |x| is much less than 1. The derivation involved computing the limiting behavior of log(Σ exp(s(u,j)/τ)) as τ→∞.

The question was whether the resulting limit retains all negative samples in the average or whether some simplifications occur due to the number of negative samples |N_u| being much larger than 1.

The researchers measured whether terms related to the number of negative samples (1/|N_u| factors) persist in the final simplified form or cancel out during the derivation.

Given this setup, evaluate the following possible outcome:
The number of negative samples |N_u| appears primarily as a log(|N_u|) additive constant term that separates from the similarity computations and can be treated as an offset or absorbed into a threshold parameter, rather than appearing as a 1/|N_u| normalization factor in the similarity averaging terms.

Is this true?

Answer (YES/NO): NO